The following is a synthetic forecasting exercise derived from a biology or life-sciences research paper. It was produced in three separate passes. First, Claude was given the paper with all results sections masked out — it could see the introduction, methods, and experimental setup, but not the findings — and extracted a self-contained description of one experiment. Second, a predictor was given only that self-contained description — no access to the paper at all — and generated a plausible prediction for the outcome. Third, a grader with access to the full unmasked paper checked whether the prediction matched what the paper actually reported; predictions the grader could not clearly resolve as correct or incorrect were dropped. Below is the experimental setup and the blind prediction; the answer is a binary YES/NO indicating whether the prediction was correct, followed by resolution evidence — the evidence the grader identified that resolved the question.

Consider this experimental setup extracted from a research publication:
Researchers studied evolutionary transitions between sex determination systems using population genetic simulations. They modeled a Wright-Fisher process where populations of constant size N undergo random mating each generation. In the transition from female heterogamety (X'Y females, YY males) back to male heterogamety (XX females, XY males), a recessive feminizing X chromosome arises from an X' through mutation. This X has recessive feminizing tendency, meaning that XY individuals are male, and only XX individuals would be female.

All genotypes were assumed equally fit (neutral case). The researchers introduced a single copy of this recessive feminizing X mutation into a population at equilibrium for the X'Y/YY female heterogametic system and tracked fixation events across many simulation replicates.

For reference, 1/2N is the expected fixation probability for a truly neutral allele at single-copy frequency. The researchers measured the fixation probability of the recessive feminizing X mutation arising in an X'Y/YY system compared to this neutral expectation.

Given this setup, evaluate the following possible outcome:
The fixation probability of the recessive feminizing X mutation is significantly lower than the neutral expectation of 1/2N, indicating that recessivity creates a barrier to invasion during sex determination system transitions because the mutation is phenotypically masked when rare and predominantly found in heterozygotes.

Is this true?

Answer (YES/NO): NO